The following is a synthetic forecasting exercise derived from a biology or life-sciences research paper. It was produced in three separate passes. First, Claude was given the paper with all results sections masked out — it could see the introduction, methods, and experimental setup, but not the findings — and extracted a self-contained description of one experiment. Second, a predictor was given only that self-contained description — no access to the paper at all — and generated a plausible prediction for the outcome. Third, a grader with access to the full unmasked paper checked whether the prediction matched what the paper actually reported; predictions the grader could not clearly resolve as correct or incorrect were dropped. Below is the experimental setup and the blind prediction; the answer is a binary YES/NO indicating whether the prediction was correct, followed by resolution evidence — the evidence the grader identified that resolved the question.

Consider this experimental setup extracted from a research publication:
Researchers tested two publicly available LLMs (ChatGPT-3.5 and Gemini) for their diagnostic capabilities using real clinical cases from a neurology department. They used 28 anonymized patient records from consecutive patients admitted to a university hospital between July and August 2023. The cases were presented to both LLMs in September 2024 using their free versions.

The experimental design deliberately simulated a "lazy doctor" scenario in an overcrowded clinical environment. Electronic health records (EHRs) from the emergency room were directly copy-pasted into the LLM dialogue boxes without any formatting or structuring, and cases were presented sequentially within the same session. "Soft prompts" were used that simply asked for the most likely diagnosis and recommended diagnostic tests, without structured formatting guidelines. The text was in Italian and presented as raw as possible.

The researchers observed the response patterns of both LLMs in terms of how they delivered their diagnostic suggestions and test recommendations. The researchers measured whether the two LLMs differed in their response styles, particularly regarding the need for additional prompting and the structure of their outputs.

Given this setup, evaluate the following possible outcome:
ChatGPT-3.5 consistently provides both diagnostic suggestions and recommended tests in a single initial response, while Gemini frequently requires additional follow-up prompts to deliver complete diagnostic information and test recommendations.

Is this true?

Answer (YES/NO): NO